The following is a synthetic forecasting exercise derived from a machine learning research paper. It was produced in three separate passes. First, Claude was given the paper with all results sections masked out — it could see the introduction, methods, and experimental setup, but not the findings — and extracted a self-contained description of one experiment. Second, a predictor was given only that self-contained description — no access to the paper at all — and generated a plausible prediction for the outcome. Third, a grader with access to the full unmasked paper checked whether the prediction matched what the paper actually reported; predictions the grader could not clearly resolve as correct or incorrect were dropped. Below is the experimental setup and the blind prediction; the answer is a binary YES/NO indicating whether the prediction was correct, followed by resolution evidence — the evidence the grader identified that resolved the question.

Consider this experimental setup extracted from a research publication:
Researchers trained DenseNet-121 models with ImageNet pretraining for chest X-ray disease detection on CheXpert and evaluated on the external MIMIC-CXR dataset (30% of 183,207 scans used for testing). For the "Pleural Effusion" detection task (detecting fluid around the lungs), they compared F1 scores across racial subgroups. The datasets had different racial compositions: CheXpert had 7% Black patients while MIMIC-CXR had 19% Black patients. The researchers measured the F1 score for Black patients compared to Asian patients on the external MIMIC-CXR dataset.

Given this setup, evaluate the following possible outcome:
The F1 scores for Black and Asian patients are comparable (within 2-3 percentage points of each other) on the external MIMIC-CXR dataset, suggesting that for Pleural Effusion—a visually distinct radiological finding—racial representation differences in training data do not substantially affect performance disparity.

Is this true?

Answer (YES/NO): NO